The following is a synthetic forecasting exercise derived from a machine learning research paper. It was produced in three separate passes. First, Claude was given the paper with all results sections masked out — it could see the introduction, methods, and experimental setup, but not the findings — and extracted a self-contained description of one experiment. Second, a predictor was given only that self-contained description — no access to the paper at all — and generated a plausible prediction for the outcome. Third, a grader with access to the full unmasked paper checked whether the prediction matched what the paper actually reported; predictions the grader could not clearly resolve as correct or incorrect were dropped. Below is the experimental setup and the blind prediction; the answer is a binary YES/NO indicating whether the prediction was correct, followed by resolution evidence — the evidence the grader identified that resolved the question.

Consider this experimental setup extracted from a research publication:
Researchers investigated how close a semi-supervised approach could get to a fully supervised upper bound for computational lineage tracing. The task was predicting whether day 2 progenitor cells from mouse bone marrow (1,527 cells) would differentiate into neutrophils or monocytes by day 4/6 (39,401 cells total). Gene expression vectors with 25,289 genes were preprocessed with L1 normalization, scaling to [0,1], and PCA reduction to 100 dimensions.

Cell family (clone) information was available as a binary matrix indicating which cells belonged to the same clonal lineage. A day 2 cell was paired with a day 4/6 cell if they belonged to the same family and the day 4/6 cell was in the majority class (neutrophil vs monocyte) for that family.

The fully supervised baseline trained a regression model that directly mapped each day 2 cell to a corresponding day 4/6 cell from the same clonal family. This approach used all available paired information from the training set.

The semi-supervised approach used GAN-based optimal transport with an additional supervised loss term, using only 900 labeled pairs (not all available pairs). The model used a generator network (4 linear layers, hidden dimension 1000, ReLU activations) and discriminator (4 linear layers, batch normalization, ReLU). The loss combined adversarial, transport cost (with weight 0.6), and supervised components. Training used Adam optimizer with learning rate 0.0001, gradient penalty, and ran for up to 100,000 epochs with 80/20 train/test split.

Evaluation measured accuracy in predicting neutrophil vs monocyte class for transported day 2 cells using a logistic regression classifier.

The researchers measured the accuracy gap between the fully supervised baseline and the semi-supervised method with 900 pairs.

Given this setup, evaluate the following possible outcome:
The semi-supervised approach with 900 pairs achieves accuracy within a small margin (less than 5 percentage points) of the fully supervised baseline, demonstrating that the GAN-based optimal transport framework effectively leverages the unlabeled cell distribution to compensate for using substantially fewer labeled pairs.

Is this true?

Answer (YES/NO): YES